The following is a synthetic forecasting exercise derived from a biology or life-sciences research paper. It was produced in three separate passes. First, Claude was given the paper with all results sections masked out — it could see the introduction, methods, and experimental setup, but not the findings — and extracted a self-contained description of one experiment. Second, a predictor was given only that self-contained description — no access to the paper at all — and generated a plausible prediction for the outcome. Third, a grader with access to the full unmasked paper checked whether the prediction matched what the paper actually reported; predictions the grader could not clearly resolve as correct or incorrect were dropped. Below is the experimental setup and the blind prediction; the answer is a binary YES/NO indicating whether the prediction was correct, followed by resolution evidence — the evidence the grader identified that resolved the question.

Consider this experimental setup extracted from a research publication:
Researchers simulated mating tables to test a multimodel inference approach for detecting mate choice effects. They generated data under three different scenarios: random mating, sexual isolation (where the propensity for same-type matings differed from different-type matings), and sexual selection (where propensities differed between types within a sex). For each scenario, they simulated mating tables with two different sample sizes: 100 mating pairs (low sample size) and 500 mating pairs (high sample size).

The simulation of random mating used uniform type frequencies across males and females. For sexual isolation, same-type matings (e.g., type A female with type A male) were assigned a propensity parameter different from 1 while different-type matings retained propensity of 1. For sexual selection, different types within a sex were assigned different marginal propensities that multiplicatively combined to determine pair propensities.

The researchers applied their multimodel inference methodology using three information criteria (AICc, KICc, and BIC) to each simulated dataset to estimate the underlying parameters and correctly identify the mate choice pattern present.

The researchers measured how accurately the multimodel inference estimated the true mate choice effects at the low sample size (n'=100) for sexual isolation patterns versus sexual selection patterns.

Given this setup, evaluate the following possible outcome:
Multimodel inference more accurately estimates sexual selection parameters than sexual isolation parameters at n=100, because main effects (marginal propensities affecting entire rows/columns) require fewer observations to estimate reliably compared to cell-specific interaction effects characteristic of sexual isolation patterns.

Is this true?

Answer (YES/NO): NO